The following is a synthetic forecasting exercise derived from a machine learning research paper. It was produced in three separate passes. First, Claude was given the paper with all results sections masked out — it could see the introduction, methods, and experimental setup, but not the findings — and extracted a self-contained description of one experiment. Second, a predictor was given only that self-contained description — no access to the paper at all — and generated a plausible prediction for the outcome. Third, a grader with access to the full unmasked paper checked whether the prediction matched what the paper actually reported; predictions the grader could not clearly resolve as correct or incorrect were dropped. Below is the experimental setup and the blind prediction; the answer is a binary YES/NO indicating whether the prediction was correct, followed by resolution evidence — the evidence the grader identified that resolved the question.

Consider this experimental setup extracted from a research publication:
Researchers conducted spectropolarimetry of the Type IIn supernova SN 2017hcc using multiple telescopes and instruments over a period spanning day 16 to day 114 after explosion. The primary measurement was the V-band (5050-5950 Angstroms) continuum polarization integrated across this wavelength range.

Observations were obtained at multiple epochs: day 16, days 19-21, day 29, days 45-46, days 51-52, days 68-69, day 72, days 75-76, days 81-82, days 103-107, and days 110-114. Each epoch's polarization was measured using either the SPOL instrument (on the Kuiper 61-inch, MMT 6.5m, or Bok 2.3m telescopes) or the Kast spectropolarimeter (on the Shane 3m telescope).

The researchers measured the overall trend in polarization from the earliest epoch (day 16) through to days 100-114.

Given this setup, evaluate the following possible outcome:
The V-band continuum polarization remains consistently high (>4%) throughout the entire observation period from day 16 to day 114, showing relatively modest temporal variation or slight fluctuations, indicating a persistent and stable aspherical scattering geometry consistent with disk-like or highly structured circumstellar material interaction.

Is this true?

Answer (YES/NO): NO